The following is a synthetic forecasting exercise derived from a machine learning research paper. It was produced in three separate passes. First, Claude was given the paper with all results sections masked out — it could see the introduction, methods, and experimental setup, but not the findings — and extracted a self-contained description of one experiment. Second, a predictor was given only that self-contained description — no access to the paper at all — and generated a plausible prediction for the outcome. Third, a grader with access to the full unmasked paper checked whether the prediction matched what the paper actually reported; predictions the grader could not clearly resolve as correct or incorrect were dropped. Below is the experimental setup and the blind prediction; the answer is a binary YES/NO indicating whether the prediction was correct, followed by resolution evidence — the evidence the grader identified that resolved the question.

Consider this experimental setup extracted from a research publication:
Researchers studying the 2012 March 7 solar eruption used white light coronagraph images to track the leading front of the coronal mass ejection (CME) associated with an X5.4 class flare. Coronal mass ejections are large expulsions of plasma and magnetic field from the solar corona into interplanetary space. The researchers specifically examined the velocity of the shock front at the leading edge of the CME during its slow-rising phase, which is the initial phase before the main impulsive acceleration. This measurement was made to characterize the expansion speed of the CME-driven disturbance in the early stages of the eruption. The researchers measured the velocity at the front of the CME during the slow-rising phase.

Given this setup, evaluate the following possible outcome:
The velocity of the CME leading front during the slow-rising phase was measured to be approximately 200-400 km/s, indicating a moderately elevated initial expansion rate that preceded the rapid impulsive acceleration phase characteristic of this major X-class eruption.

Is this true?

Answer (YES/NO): NO